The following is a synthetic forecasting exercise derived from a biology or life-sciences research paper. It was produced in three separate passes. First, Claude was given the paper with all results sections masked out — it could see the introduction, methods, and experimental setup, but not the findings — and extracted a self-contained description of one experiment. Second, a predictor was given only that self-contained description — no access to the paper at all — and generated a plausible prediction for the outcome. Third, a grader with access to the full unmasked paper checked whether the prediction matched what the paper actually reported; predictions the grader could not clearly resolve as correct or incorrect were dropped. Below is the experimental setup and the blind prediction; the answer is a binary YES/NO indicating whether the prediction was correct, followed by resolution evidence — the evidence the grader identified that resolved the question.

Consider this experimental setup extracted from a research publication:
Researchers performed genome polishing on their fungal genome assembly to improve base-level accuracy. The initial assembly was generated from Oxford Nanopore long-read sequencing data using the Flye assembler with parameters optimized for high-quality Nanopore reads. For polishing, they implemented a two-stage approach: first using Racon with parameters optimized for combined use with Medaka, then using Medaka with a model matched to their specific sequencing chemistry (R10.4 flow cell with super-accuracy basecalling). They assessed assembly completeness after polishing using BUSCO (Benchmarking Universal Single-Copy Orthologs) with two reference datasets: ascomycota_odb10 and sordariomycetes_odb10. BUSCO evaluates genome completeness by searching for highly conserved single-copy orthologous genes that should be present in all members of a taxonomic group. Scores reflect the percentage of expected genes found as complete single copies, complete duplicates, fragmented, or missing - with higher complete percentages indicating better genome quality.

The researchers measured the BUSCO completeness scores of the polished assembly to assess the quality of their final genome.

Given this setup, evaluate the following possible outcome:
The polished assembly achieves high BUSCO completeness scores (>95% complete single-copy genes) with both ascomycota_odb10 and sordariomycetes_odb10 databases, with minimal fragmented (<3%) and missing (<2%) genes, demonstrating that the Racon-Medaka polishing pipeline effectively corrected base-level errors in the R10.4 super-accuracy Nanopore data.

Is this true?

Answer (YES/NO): YES